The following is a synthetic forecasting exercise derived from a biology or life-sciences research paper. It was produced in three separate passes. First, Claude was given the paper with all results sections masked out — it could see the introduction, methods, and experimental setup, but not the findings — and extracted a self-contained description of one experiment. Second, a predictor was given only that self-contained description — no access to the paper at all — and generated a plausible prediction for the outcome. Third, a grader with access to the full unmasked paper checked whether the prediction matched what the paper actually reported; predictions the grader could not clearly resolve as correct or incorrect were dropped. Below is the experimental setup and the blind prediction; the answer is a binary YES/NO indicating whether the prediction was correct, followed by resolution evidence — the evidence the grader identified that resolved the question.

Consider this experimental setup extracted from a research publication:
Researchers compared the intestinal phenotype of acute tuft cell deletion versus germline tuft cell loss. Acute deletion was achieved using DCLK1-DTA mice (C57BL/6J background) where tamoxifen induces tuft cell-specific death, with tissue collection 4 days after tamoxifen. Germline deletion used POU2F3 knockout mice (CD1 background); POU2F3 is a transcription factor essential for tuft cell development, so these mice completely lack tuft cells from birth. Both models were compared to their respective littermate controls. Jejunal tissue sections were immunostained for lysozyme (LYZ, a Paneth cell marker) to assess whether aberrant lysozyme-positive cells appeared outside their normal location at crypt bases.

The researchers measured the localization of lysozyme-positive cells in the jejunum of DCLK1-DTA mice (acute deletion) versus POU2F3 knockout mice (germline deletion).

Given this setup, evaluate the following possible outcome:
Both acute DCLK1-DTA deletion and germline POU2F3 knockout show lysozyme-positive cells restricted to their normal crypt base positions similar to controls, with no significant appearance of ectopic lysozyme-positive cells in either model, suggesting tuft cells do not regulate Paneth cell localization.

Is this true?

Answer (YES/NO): NO